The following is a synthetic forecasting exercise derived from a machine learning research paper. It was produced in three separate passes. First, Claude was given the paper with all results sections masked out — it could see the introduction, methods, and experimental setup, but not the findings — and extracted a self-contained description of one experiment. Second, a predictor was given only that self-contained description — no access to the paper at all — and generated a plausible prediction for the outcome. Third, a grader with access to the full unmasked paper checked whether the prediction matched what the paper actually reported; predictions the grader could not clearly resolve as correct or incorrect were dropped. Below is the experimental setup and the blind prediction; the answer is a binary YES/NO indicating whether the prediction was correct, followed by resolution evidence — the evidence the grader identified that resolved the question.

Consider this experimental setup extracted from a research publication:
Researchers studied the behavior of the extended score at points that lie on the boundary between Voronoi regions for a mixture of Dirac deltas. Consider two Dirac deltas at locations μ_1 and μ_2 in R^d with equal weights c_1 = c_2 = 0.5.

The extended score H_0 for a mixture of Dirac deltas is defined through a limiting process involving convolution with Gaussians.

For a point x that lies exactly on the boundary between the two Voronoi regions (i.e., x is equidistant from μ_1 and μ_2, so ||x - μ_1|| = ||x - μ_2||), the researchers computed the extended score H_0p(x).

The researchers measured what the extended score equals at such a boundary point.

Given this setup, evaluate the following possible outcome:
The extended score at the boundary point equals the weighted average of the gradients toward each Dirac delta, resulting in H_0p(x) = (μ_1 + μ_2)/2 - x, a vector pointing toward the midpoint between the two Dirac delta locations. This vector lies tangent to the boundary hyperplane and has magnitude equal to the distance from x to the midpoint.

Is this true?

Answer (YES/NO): YES